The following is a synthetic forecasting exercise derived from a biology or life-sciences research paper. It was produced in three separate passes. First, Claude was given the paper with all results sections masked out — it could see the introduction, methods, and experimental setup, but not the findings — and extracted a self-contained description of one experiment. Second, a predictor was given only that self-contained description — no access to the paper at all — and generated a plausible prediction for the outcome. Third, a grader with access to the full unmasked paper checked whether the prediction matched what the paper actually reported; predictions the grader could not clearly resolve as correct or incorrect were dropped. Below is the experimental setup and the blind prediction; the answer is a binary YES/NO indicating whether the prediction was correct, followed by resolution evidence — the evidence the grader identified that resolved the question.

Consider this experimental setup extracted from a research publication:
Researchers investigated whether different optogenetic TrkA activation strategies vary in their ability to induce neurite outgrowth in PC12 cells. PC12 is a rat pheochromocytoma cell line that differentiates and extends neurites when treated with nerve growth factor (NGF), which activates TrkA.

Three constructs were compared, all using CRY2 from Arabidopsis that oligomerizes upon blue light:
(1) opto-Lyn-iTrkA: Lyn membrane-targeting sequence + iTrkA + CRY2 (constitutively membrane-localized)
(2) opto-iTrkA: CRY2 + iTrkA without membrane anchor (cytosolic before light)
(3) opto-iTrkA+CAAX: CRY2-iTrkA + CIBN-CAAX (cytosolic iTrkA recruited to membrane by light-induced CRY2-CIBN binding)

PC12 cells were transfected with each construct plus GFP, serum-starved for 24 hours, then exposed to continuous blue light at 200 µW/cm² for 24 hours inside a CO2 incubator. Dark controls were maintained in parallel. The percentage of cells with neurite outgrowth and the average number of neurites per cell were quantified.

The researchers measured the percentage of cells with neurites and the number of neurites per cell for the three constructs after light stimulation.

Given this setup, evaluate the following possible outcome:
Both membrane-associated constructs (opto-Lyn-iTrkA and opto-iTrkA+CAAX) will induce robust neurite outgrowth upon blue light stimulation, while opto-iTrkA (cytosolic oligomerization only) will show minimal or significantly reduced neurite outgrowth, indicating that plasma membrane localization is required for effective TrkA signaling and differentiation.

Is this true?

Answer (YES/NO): NO